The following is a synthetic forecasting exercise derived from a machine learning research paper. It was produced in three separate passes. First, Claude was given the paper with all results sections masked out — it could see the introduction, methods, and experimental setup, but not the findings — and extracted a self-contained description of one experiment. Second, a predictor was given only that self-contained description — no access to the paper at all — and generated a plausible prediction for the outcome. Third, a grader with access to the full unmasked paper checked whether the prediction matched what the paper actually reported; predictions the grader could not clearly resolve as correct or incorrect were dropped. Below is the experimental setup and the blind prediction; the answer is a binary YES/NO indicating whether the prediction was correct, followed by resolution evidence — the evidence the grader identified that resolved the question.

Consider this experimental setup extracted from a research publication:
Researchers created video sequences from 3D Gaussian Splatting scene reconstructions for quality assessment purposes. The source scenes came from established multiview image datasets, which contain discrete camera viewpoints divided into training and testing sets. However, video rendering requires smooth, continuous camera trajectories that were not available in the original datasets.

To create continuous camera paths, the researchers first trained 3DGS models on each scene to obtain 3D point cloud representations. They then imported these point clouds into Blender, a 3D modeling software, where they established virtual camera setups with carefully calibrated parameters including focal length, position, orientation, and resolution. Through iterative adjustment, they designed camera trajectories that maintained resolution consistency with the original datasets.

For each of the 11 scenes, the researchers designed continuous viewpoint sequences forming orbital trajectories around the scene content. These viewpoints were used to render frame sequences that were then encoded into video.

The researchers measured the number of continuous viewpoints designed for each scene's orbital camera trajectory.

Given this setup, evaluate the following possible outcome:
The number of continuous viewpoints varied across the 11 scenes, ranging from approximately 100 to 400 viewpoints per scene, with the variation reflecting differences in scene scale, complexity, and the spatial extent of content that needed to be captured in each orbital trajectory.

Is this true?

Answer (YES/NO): NO